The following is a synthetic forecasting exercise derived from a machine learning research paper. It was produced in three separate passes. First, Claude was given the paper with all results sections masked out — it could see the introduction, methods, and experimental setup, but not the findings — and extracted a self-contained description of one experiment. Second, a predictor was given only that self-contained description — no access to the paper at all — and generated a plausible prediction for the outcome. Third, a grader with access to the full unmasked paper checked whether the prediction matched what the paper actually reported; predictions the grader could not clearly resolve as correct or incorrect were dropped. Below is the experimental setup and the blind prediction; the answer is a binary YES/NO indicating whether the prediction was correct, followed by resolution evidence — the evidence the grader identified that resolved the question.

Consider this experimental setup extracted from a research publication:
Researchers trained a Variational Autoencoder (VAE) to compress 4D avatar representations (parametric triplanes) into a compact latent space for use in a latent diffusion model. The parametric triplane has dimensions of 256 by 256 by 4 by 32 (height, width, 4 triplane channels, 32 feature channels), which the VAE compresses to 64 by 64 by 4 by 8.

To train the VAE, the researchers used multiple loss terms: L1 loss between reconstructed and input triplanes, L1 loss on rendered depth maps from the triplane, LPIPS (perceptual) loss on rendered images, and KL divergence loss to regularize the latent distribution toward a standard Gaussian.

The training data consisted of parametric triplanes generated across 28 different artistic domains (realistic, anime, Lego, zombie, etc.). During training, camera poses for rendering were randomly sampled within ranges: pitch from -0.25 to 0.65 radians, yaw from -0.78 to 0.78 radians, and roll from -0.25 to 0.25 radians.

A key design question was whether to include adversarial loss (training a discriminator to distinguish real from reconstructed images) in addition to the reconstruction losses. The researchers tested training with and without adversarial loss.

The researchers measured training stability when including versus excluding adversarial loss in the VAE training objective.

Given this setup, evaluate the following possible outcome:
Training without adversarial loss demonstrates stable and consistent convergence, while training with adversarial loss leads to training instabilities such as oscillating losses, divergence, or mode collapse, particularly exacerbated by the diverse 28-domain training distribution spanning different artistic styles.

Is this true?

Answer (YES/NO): NO